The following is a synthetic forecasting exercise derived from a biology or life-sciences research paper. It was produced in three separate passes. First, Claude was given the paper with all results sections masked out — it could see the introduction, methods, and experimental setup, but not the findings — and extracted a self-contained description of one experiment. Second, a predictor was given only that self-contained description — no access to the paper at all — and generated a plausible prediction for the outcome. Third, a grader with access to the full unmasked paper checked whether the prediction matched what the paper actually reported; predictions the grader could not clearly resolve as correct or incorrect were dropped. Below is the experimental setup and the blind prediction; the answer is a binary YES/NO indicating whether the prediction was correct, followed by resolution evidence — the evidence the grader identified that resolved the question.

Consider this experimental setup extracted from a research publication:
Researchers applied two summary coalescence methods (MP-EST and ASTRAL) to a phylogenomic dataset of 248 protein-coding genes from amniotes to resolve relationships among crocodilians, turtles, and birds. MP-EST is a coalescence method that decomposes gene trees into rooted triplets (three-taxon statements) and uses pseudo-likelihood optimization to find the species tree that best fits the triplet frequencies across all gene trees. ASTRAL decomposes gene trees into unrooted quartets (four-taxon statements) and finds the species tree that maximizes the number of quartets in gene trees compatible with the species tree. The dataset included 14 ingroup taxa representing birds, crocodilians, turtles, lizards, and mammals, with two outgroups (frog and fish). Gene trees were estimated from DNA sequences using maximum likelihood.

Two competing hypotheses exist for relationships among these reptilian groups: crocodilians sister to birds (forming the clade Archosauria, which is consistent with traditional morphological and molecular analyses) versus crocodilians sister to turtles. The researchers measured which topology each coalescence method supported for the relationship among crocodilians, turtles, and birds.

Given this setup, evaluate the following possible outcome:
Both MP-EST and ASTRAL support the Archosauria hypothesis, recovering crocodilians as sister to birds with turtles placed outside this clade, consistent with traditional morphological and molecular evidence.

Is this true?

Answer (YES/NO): NO